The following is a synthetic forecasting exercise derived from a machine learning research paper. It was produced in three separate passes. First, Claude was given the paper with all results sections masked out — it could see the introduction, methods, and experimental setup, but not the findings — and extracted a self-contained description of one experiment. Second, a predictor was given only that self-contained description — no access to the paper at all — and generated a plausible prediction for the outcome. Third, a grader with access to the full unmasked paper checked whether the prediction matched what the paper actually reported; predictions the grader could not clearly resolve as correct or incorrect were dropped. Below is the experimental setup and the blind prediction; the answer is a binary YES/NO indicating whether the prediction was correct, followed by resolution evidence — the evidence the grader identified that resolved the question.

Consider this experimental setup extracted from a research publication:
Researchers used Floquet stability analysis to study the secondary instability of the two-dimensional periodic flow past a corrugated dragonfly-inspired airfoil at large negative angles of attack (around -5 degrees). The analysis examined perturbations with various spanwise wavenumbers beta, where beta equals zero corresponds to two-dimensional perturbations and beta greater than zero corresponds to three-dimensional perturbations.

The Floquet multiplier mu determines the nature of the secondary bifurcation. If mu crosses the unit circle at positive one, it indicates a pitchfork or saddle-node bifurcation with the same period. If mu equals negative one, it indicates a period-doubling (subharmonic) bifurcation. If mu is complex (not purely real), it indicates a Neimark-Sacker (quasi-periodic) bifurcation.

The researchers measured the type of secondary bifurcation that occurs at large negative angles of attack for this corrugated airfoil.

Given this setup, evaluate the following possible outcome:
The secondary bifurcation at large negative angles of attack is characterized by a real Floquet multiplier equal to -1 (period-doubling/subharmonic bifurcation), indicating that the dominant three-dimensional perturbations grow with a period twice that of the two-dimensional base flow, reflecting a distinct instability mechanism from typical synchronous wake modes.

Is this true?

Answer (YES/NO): NO